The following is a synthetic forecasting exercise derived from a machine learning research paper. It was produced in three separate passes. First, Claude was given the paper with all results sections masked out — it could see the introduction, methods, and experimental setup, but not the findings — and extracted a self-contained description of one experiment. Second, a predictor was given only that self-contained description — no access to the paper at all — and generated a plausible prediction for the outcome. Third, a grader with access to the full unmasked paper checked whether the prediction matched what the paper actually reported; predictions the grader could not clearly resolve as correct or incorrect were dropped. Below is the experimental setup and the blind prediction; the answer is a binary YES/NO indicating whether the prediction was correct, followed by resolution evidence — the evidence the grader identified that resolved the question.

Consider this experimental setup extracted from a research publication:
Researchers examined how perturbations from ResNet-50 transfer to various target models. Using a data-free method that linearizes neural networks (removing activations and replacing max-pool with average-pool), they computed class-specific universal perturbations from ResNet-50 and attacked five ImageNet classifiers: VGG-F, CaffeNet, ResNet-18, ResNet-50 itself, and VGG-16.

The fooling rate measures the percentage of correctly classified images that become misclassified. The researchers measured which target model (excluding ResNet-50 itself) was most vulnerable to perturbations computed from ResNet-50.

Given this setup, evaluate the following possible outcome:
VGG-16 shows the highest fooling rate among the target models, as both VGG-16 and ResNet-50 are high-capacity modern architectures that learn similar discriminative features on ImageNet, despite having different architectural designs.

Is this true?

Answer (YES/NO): YES